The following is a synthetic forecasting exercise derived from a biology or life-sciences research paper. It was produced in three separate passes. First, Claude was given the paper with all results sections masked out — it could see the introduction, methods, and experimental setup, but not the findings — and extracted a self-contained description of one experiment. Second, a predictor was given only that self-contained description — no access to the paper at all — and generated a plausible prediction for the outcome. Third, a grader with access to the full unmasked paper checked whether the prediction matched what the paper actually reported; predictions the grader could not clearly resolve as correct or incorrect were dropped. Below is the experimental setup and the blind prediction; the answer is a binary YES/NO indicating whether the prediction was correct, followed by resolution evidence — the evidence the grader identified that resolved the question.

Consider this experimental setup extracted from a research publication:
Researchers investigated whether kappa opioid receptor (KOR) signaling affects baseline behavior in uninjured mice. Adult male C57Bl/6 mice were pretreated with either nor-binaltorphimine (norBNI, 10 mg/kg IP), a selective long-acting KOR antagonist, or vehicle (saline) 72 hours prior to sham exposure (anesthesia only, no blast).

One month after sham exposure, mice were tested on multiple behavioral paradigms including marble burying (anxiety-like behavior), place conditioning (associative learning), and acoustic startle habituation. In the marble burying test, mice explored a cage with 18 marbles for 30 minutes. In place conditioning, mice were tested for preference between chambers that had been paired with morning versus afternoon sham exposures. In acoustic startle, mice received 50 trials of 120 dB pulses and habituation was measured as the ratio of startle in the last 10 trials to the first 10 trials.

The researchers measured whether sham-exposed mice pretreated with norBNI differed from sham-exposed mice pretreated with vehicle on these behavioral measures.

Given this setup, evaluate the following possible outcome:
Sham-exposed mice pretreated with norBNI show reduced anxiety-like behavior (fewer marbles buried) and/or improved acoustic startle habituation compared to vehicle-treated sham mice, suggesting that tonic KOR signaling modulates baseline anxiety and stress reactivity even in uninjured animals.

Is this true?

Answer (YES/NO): NO